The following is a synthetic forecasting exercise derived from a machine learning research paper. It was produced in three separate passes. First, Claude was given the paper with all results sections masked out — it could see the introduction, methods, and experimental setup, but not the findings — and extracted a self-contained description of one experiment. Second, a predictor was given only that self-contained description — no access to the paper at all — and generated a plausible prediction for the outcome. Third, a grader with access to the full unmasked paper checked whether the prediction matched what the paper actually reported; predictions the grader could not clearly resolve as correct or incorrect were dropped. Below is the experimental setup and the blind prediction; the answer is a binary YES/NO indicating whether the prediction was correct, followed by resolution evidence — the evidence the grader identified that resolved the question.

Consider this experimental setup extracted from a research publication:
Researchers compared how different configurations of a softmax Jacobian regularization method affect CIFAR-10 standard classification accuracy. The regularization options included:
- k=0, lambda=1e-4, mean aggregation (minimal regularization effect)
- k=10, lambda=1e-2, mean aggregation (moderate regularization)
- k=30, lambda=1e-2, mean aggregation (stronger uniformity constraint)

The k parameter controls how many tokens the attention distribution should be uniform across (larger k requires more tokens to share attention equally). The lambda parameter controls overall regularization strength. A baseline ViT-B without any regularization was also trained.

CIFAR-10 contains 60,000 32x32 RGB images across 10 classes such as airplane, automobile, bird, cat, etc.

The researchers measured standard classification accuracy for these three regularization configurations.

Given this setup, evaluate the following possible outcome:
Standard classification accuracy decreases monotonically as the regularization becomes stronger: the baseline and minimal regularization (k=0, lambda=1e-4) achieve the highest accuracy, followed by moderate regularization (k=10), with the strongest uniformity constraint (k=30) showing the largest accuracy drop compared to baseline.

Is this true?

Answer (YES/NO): YES